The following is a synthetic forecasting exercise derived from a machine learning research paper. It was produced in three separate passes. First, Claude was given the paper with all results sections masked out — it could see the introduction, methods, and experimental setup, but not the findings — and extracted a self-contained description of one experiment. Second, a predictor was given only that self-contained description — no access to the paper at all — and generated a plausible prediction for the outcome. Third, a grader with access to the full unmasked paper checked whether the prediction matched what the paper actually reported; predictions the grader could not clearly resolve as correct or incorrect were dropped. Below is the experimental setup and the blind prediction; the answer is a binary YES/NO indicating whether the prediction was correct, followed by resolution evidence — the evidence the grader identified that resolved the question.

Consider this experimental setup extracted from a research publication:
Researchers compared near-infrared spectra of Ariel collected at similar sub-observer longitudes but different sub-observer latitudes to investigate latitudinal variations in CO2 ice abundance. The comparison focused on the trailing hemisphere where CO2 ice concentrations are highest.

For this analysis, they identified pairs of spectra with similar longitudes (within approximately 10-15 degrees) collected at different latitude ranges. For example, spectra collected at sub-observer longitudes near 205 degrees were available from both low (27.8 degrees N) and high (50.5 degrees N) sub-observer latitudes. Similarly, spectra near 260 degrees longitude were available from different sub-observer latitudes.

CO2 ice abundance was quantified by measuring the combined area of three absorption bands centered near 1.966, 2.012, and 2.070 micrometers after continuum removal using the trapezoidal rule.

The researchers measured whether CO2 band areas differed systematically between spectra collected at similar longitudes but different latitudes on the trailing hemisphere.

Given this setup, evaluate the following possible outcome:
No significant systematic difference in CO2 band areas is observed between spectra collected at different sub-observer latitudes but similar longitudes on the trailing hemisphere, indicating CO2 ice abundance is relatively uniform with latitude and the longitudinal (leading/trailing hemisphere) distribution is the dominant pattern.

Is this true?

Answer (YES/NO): NO